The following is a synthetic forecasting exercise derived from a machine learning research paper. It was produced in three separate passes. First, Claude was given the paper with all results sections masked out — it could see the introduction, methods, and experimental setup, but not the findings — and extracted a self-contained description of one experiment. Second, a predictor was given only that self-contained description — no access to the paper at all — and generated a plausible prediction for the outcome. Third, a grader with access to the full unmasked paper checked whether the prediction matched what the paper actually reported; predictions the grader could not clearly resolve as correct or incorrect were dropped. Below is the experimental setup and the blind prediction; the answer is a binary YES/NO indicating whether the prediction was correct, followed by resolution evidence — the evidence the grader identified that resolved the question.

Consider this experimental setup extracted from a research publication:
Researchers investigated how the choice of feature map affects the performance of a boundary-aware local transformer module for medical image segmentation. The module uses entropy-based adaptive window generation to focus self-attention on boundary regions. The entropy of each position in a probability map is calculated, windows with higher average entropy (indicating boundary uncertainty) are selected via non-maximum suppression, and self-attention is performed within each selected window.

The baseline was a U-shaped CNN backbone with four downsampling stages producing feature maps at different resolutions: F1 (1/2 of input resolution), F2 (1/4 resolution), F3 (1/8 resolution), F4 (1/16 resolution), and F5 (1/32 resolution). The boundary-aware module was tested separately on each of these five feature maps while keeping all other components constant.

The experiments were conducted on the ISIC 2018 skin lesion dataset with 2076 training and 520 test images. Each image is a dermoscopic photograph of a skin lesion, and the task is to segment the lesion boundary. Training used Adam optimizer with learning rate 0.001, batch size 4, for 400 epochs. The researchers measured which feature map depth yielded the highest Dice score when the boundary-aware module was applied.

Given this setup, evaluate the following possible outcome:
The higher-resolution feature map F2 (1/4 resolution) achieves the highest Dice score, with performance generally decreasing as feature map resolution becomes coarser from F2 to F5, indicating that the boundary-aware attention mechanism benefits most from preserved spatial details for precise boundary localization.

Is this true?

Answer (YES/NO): YES